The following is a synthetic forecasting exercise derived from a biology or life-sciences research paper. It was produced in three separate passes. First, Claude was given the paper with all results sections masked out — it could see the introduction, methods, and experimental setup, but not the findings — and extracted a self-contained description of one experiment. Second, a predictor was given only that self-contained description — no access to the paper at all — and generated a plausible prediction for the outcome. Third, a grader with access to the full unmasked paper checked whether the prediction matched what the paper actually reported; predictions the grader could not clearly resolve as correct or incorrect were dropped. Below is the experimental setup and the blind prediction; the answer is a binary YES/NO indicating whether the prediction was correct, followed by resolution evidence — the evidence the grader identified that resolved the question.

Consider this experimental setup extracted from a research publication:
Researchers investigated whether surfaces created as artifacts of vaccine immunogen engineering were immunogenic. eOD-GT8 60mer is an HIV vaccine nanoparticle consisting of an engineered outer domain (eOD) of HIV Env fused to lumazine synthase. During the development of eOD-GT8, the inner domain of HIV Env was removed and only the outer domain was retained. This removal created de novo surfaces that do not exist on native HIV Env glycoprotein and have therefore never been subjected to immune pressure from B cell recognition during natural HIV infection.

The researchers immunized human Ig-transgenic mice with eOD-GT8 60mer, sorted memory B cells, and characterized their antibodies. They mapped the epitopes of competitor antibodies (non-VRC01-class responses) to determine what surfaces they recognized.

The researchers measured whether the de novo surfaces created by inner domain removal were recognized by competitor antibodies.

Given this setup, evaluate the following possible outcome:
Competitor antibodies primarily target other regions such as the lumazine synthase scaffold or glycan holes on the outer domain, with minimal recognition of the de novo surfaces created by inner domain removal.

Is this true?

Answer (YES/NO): NO